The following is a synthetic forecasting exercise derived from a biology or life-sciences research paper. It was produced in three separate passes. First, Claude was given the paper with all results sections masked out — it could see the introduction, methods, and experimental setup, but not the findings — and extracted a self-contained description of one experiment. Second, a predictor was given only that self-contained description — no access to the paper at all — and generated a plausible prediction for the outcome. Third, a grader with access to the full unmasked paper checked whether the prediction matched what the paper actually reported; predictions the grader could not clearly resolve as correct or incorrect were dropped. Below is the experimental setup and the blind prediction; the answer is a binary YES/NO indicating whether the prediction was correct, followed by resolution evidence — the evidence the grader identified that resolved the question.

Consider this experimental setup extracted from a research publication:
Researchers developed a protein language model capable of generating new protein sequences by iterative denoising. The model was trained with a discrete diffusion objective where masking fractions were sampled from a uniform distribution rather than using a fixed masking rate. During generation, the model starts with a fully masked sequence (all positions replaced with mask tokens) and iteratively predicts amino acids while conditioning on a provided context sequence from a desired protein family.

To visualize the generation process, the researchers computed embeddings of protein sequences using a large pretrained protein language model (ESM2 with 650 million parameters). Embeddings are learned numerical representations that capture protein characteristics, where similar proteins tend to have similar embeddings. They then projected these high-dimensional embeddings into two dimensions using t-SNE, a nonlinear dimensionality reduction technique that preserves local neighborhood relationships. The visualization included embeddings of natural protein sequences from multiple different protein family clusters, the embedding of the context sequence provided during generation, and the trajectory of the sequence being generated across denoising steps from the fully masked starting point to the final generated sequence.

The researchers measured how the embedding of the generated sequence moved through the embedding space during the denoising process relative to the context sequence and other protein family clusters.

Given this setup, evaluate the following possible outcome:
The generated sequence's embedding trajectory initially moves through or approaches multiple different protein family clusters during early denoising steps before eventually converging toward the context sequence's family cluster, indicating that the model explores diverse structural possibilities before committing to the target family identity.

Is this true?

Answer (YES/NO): NO